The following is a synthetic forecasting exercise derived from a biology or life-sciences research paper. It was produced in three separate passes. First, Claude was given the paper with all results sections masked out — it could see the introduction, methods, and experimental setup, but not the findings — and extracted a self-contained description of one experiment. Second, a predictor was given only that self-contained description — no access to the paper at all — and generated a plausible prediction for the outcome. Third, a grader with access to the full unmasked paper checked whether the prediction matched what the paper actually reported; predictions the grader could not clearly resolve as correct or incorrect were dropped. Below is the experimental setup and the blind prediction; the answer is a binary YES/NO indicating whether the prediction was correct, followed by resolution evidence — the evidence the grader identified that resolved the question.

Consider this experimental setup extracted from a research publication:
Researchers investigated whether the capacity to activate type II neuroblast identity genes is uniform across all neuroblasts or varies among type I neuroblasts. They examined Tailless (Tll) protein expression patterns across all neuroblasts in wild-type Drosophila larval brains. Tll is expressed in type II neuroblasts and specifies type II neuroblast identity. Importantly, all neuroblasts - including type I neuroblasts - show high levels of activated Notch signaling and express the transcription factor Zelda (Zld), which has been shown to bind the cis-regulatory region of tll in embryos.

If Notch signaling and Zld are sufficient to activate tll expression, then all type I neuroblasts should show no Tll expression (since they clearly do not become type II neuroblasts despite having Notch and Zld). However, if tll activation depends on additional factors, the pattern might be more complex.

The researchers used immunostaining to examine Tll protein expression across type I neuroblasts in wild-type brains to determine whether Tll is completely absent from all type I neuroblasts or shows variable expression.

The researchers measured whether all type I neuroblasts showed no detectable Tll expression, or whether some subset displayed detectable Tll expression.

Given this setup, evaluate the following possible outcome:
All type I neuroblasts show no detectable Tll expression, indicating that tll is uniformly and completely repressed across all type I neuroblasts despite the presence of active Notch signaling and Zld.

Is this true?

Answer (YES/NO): NO